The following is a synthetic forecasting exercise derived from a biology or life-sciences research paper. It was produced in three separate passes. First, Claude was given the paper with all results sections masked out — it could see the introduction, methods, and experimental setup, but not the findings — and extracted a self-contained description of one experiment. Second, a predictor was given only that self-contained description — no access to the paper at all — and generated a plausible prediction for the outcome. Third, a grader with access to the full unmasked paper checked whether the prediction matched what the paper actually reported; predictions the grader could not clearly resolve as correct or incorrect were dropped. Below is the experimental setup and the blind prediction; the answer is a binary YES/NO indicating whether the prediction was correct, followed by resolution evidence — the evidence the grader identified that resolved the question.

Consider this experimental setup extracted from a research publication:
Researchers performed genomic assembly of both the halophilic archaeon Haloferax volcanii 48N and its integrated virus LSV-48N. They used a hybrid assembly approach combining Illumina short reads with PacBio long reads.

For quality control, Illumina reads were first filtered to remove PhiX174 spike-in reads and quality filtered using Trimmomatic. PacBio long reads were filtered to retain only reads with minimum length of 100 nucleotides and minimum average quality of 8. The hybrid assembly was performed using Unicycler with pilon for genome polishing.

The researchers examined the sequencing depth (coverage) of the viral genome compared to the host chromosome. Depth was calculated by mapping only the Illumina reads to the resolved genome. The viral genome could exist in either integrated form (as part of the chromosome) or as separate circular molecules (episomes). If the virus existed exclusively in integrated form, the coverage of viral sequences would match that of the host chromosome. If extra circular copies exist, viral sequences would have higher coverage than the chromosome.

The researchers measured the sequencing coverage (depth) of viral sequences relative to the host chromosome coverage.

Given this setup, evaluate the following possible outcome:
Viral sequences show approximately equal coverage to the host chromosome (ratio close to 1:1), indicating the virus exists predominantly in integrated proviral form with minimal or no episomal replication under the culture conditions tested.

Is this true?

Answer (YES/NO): NO